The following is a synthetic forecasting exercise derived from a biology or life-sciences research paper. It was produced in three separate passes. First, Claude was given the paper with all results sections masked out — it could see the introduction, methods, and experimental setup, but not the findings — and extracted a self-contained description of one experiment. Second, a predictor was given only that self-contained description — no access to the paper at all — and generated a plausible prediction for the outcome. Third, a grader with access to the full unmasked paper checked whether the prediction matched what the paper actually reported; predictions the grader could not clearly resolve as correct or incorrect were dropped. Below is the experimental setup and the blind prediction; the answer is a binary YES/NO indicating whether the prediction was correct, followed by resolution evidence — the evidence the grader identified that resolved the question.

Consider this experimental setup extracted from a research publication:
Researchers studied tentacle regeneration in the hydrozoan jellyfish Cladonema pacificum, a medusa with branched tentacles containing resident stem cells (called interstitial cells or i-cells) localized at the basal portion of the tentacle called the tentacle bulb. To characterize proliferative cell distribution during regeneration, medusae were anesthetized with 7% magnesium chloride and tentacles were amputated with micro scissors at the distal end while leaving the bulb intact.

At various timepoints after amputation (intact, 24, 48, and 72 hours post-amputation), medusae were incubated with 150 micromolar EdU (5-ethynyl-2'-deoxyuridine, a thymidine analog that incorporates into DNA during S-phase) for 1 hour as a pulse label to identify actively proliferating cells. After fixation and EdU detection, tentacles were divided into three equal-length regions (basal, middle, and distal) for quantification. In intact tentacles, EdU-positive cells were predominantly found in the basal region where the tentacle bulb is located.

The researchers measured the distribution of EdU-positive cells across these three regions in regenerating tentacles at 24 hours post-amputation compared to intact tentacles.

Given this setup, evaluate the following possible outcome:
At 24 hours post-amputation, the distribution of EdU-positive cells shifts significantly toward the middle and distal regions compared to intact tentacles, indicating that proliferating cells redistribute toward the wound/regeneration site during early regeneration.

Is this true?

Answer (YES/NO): YES